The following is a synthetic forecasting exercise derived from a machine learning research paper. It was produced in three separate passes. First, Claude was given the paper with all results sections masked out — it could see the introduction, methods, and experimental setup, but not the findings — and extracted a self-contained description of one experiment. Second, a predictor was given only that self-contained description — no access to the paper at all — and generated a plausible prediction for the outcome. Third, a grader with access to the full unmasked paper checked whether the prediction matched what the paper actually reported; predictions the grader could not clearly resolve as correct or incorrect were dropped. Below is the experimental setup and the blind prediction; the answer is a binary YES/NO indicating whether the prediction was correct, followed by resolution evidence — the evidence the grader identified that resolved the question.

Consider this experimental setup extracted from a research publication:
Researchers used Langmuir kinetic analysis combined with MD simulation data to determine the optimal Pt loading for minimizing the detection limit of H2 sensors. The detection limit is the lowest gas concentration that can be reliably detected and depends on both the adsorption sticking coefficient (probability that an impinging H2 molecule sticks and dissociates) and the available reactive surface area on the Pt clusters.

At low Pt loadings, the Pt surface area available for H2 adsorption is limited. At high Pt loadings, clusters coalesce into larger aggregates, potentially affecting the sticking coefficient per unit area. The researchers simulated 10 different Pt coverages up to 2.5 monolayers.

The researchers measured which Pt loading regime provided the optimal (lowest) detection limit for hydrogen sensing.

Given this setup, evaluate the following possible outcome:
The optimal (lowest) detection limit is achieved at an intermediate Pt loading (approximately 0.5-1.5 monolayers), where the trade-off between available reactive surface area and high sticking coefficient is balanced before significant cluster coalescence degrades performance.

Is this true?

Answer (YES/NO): NO